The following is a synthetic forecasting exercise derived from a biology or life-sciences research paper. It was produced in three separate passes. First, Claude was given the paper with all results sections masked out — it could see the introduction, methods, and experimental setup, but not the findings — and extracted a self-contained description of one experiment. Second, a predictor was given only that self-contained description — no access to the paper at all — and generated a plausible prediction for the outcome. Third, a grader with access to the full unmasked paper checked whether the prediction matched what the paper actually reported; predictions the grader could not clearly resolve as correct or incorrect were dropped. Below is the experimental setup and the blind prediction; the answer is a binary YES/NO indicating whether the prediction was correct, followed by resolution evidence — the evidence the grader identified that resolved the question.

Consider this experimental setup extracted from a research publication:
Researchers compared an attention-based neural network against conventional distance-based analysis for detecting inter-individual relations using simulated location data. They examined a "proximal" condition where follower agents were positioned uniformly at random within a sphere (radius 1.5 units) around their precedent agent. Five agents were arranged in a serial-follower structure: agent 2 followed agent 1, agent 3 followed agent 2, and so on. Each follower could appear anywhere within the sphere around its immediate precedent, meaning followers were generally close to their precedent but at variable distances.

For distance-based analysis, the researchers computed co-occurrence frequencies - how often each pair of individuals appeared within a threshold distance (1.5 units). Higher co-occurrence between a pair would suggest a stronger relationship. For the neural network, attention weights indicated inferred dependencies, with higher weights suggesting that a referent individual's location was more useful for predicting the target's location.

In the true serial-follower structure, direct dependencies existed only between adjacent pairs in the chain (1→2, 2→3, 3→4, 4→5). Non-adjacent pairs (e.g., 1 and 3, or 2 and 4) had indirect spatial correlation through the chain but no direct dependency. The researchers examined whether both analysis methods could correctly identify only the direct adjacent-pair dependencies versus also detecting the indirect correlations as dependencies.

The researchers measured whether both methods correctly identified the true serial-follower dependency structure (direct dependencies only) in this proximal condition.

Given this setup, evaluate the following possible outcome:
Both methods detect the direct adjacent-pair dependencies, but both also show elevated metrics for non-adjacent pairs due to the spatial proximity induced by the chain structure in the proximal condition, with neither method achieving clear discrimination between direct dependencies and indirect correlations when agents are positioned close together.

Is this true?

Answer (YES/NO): NO